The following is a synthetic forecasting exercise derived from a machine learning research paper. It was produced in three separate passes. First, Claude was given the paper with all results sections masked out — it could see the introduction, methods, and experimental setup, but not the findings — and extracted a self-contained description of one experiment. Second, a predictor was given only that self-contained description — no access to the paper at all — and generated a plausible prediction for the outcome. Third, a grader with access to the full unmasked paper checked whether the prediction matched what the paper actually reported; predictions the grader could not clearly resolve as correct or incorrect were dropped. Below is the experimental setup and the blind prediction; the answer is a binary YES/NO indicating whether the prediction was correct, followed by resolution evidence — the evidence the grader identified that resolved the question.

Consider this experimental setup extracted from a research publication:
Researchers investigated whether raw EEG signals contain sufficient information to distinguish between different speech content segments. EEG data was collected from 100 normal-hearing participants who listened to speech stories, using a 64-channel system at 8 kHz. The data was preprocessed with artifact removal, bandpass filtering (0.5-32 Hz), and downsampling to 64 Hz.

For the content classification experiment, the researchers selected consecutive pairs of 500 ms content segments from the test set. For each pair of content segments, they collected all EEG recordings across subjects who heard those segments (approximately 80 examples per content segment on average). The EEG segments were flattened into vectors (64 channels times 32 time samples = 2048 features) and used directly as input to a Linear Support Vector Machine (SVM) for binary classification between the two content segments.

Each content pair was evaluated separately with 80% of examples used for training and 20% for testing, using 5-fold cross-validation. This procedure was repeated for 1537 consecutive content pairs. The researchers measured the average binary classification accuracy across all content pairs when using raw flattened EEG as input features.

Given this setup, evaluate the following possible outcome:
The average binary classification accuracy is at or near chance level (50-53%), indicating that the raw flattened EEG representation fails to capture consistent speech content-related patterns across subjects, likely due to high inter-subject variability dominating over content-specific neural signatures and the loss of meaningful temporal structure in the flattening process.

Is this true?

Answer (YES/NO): NO